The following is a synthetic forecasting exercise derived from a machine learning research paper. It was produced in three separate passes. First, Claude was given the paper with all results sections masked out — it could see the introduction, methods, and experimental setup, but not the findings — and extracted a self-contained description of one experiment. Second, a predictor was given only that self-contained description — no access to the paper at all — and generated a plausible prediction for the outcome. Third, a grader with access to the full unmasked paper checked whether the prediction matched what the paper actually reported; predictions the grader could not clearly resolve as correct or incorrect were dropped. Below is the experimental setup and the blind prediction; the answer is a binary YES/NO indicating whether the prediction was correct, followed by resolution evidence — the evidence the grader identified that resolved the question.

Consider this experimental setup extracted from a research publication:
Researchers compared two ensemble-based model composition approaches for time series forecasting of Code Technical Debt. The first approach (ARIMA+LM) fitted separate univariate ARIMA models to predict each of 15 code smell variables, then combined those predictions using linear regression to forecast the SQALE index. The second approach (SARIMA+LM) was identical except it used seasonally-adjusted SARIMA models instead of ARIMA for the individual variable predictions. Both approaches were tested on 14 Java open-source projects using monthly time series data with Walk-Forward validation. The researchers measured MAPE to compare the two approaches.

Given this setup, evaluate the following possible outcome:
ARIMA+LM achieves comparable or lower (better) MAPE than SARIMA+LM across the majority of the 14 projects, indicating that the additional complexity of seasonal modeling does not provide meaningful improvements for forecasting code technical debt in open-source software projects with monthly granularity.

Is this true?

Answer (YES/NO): NO